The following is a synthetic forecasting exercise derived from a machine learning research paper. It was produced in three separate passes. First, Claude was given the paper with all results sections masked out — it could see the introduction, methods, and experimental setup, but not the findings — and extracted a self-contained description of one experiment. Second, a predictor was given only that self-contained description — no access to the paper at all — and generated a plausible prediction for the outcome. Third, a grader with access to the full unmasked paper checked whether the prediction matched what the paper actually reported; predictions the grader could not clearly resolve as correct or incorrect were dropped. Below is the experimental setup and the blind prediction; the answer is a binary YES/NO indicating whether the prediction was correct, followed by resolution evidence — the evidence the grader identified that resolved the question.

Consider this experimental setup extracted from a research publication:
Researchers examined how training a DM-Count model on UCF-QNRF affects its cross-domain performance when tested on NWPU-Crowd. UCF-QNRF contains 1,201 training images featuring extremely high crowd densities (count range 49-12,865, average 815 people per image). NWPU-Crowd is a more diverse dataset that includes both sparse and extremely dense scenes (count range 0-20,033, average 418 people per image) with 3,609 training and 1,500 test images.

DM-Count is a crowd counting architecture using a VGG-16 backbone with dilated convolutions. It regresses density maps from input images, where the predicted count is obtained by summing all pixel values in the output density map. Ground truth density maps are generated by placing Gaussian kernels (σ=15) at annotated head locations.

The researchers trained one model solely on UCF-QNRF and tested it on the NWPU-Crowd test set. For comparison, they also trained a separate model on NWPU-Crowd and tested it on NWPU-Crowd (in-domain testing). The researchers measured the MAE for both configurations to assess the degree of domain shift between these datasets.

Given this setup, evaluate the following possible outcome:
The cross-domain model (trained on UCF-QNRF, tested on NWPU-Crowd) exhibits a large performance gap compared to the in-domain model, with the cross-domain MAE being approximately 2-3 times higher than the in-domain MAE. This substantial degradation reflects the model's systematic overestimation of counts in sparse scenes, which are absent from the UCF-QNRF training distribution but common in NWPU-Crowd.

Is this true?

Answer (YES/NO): NO